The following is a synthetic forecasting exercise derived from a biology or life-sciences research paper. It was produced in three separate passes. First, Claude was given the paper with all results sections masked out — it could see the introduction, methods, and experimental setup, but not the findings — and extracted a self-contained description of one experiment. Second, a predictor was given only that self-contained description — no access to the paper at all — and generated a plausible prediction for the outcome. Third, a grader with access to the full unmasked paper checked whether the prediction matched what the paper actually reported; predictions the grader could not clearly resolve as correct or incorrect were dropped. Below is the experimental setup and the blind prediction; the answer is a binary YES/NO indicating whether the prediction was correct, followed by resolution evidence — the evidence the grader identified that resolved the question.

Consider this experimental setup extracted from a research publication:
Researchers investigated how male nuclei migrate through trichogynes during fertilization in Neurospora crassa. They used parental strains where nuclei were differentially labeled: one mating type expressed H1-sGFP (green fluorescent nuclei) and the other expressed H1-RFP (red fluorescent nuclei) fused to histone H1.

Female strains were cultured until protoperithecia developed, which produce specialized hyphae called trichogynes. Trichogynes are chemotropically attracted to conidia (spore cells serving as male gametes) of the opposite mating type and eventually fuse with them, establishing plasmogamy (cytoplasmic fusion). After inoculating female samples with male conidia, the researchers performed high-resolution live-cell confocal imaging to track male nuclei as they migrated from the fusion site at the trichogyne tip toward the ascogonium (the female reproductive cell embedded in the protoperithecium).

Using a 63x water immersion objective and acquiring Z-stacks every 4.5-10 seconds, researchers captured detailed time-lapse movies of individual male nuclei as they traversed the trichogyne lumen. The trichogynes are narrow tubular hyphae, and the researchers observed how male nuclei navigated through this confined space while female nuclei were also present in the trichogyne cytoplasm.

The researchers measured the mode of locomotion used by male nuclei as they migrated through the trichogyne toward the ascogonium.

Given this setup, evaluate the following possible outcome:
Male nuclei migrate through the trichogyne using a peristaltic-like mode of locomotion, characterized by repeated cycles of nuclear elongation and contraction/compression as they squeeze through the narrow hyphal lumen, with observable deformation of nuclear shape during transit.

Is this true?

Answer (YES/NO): NO